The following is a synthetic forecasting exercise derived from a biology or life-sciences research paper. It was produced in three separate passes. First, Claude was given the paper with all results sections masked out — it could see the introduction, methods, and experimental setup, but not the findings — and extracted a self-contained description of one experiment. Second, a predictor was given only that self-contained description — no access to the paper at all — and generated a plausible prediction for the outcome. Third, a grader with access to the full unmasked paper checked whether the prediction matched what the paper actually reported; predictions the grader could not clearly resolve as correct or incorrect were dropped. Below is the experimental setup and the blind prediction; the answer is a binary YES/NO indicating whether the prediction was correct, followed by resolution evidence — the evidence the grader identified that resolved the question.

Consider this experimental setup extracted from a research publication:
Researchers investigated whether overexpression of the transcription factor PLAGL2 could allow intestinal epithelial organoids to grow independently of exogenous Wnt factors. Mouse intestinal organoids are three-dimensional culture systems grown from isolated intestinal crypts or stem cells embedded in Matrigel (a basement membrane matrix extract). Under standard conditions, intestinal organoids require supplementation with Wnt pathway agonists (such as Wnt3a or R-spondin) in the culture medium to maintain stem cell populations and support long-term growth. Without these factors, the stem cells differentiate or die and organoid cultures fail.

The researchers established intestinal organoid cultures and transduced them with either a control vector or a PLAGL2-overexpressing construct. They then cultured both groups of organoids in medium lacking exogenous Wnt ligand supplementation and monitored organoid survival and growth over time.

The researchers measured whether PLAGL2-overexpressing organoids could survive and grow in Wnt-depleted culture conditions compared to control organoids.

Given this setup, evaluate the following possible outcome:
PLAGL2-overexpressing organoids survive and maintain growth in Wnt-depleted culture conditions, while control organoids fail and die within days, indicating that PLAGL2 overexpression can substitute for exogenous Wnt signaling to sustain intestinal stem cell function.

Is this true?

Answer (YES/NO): YES